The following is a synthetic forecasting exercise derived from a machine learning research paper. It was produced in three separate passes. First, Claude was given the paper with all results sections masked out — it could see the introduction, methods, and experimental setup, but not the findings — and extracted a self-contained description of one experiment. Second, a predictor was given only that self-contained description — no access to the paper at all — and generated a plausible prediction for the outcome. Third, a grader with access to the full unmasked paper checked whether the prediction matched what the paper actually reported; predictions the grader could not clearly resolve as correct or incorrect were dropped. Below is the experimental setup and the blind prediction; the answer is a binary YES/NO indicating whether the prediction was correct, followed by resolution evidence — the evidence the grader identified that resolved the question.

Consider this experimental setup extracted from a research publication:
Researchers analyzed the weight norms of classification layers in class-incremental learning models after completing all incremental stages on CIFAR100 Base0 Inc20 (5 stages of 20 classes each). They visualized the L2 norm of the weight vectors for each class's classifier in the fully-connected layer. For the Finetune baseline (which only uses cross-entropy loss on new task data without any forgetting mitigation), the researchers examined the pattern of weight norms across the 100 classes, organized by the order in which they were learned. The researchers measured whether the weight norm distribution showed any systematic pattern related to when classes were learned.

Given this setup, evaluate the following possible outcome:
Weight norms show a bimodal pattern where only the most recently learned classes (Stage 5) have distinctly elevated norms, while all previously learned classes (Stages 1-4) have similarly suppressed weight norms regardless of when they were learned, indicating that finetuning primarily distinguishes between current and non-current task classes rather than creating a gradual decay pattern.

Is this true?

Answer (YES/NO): NO